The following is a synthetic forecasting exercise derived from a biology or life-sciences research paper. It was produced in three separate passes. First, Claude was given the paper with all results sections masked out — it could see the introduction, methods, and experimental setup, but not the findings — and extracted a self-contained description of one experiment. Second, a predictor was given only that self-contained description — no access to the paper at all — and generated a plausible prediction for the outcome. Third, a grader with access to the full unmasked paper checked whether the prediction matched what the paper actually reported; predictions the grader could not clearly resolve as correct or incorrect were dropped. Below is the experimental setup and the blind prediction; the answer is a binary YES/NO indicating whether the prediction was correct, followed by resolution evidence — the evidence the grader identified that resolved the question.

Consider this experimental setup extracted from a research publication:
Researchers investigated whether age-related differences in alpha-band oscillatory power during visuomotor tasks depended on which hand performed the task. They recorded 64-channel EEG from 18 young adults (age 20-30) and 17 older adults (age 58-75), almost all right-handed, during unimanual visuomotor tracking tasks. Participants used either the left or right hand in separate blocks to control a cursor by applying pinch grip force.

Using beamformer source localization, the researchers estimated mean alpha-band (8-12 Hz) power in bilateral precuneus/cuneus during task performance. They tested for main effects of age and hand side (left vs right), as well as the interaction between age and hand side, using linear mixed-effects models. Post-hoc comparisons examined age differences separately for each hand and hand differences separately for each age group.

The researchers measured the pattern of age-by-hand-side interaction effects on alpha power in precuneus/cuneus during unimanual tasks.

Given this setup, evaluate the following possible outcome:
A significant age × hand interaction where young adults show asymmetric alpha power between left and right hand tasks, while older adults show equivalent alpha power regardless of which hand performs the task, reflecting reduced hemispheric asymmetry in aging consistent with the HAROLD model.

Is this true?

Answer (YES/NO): YES